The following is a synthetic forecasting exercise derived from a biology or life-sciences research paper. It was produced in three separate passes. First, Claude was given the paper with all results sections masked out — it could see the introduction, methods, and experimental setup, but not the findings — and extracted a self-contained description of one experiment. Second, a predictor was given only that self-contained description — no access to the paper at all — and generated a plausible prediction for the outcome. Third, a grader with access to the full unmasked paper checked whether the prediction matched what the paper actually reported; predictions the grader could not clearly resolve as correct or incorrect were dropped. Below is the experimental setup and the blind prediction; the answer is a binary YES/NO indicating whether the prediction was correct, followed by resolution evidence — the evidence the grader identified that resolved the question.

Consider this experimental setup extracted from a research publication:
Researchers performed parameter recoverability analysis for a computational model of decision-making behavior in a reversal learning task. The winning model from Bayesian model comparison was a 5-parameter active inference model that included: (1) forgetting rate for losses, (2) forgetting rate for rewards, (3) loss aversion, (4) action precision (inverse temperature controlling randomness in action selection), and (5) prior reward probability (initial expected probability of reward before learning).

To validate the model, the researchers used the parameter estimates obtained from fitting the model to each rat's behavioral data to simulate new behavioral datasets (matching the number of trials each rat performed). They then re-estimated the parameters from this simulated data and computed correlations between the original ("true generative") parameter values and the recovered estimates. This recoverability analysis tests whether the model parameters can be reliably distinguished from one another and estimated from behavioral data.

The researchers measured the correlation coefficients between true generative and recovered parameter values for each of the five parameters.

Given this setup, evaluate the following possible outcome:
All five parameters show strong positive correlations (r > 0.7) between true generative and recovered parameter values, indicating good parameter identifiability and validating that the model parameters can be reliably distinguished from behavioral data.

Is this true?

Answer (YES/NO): NO